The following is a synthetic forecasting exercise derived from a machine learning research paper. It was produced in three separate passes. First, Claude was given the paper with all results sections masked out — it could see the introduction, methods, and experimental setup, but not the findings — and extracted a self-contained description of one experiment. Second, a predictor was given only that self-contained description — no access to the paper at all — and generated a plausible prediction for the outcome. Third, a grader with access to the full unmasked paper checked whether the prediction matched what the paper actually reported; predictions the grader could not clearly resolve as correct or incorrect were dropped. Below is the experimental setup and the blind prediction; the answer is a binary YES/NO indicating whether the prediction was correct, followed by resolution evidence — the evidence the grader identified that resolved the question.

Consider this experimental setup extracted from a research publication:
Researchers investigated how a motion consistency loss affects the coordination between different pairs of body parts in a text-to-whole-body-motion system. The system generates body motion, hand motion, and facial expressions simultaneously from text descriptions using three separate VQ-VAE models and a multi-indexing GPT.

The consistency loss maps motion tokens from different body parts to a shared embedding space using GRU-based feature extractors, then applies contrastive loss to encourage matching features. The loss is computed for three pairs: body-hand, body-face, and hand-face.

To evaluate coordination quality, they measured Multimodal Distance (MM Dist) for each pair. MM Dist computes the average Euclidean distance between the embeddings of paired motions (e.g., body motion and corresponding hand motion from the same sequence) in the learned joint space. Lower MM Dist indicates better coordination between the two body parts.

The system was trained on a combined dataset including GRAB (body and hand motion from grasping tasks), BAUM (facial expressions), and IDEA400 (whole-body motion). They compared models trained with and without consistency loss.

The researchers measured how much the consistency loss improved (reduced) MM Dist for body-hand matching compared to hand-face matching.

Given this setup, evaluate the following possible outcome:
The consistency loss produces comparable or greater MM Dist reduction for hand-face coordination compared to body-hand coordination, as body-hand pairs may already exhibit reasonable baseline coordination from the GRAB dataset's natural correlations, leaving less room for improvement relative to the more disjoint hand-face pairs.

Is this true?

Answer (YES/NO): NO